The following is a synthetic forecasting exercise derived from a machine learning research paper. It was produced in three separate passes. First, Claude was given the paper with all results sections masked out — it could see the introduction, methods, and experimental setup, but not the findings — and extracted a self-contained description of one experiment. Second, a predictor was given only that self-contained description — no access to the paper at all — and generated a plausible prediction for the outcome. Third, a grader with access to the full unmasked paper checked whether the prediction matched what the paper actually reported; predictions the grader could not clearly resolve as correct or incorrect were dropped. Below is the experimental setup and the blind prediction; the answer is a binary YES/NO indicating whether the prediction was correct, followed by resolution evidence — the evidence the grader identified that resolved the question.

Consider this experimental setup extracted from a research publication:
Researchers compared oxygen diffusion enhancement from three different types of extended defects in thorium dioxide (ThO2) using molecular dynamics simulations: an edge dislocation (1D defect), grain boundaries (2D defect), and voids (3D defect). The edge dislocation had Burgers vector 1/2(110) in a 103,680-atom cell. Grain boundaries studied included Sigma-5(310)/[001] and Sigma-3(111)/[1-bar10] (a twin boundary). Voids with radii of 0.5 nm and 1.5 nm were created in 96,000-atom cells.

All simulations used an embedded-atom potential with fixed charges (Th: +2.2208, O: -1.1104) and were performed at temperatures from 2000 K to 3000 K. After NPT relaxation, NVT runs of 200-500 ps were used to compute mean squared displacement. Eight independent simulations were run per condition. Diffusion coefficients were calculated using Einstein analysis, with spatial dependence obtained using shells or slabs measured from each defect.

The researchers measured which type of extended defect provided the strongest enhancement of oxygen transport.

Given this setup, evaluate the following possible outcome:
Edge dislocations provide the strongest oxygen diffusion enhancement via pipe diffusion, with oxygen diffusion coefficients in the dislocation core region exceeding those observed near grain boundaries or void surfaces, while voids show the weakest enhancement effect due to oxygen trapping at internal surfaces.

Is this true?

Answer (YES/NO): NO